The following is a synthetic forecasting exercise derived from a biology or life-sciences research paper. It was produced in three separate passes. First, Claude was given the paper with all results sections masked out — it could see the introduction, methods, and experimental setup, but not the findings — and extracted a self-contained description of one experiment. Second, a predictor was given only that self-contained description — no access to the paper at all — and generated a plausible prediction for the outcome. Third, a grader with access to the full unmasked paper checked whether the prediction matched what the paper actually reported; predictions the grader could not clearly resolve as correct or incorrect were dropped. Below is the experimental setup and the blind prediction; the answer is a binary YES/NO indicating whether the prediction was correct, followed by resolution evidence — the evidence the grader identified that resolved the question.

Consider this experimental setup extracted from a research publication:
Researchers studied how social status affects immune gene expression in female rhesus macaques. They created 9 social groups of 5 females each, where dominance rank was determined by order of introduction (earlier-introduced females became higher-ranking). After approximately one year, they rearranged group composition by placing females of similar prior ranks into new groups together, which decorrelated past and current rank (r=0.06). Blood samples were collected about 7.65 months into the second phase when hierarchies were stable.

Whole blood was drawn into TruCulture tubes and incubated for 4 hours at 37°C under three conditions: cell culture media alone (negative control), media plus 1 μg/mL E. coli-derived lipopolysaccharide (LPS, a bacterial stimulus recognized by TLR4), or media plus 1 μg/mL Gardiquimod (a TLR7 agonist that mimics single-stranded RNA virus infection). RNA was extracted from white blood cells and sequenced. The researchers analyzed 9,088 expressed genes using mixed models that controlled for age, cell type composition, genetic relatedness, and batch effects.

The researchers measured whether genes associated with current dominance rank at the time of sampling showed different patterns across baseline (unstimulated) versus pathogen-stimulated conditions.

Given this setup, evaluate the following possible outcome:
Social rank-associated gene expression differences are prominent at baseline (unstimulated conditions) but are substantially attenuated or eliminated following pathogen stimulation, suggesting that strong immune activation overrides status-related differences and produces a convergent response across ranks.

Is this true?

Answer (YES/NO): NO